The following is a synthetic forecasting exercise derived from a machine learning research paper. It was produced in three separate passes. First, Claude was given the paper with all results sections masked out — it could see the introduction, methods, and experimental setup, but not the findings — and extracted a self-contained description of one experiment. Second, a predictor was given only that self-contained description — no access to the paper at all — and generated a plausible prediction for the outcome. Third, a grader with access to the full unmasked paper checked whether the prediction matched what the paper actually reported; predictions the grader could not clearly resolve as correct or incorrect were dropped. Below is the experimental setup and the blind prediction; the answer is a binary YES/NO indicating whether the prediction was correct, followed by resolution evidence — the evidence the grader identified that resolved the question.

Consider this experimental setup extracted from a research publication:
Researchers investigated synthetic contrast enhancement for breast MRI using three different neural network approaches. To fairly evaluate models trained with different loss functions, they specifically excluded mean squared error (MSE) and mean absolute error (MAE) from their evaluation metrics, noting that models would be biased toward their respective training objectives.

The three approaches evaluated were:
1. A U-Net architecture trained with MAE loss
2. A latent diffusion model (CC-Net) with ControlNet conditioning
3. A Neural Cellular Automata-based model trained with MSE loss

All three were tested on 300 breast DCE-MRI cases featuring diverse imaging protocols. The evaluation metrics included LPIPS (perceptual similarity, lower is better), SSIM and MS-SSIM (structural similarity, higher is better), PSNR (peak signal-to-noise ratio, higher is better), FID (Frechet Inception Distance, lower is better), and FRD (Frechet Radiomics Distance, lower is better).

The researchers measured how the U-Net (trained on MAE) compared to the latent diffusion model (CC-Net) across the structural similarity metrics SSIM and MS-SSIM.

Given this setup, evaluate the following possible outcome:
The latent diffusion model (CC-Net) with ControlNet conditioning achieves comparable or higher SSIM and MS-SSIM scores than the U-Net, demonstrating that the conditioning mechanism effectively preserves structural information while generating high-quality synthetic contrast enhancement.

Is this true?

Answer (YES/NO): NO